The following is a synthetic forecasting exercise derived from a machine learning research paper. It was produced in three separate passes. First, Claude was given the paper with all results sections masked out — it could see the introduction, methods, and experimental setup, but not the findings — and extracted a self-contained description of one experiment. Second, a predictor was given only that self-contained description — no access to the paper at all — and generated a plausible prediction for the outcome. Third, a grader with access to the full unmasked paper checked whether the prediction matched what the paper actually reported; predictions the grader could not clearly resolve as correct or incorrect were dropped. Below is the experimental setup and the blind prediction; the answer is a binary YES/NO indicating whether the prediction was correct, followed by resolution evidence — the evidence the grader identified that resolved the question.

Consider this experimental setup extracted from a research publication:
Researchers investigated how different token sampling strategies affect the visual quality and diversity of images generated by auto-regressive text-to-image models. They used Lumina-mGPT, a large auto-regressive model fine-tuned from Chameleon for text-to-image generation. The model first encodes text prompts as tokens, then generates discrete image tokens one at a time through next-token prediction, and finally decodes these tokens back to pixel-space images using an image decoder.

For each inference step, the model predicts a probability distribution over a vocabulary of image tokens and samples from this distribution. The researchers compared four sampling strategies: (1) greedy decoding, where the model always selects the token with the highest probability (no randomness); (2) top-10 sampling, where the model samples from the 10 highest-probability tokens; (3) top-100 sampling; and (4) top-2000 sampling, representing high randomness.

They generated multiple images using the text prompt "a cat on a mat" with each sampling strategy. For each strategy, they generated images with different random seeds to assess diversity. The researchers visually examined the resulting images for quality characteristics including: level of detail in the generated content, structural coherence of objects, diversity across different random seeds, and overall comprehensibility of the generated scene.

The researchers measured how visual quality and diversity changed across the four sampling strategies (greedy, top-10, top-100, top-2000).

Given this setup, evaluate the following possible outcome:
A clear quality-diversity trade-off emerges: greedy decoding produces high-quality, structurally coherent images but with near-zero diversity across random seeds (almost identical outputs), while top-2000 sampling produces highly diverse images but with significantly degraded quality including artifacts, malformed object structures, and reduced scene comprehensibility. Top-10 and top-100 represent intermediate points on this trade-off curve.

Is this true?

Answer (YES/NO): NO